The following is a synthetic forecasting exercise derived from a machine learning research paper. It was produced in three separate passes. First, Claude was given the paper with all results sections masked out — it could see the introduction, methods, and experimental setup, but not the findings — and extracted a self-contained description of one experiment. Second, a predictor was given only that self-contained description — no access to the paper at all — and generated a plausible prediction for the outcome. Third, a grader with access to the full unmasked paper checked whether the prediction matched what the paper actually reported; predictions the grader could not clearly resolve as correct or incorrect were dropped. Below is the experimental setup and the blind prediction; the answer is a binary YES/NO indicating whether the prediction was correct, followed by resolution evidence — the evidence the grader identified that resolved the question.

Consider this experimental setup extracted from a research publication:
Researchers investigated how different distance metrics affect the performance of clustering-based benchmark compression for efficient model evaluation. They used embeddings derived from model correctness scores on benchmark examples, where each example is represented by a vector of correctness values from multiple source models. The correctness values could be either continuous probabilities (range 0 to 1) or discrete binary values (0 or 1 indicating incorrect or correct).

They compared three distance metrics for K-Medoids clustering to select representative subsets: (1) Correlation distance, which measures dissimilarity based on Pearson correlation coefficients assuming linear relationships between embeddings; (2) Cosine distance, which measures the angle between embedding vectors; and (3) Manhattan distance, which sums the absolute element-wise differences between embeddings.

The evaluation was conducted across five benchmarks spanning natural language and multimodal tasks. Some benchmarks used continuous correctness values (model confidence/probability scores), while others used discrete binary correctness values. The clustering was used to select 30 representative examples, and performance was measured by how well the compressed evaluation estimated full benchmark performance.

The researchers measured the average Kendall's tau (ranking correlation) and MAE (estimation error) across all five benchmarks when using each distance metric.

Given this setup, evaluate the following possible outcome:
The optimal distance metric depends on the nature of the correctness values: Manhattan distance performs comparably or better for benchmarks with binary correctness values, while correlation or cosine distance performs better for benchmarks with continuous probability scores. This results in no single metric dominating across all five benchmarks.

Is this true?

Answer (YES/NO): NO